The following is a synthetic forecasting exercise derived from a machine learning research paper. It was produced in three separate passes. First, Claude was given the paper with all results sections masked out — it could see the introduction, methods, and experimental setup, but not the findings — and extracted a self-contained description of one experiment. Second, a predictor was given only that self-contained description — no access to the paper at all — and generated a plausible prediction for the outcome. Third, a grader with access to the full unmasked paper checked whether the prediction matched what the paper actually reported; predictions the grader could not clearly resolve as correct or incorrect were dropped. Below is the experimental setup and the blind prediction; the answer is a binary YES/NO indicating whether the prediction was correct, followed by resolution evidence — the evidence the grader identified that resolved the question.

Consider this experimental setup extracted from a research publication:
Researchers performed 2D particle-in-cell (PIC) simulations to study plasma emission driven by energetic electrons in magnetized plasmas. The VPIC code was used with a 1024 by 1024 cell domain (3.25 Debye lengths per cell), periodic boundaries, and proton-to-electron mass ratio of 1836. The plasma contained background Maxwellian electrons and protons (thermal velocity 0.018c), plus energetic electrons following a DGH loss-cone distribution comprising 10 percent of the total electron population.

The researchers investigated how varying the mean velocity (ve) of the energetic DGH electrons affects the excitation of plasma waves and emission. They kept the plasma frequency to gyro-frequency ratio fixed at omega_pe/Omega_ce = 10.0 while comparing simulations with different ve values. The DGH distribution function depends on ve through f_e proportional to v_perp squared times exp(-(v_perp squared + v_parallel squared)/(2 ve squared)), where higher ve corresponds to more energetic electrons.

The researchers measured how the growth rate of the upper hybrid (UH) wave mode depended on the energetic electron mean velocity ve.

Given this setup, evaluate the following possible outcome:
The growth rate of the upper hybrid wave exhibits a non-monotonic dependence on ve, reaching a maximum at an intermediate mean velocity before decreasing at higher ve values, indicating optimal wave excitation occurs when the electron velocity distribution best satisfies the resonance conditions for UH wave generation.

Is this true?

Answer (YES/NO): NO